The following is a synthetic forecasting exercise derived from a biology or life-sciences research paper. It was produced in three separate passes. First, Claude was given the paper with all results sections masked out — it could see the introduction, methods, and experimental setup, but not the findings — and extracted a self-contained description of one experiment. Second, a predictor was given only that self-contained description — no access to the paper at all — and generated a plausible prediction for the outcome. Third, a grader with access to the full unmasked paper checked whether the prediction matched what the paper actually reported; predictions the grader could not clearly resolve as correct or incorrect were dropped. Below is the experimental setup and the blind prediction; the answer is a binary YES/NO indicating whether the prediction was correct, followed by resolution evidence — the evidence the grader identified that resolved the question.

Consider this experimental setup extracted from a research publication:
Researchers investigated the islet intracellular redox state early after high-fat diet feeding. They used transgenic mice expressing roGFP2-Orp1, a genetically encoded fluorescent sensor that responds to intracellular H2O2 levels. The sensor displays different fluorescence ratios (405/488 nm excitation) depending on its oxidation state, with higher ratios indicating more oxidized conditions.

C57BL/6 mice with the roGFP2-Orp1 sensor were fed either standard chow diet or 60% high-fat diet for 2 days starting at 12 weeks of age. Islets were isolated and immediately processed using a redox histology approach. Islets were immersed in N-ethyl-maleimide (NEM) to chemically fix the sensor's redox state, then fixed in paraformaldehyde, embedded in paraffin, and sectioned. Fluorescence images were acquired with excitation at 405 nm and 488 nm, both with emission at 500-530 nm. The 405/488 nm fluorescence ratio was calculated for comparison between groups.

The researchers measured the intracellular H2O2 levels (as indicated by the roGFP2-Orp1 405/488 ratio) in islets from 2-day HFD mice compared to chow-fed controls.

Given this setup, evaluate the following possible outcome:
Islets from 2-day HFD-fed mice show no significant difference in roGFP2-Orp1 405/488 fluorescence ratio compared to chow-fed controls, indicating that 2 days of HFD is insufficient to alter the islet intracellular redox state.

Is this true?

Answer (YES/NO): NO